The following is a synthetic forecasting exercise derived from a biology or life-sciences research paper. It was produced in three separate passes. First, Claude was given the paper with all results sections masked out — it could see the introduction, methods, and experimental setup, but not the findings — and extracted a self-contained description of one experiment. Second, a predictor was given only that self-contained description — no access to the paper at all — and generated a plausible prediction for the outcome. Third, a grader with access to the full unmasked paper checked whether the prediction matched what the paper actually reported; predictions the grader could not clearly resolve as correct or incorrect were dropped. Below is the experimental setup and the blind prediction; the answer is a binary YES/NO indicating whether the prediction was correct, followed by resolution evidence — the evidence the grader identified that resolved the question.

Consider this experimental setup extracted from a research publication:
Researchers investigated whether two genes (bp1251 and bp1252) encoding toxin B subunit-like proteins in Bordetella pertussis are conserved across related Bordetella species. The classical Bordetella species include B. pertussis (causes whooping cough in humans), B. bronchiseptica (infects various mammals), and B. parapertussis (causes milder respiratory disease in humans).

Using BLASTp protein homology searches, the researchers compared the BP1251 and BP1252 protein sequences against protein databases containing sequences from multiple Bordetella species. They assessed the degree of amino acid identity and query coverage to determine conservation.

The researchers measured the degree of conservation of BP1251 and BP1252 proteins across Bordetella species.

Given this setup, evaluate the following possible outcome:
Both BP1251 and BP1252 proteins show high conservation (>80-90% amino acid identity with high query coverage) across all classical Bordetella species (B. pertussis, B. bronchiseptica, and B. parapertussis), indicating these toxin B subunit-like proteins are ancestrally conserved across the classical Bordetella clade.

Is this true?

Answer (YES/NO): YES